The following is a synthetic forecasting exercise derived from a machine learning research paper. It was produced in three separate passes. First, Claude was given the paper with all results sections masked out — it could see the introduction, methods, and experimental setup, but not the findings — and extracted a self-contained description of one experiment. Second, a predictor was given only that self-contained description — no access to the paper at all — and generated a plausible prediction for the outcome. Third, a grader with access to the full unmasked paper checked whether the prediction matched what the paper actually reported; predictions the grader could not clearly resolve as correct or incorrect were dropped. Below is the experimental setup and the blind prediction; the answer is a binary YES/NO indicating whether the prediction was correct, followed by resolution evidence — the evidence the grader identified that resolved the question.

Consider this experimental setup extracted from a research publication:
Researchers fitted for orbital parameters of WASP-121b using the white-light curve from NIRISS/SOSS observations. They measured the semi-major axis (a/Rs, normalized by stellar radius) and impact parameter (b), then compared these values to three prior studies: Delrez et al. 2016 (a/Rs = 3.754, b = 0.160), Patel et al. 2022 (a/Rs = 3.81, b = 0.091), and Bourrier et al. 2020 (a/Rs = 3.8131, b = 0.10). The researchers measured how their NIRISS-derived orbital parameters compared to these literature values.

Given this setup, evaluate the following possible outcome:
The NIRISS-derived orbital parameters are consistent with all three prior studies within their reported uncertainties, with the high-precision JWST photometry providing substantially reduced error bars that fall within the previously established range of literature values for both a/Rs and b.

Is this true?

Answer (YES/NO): NO